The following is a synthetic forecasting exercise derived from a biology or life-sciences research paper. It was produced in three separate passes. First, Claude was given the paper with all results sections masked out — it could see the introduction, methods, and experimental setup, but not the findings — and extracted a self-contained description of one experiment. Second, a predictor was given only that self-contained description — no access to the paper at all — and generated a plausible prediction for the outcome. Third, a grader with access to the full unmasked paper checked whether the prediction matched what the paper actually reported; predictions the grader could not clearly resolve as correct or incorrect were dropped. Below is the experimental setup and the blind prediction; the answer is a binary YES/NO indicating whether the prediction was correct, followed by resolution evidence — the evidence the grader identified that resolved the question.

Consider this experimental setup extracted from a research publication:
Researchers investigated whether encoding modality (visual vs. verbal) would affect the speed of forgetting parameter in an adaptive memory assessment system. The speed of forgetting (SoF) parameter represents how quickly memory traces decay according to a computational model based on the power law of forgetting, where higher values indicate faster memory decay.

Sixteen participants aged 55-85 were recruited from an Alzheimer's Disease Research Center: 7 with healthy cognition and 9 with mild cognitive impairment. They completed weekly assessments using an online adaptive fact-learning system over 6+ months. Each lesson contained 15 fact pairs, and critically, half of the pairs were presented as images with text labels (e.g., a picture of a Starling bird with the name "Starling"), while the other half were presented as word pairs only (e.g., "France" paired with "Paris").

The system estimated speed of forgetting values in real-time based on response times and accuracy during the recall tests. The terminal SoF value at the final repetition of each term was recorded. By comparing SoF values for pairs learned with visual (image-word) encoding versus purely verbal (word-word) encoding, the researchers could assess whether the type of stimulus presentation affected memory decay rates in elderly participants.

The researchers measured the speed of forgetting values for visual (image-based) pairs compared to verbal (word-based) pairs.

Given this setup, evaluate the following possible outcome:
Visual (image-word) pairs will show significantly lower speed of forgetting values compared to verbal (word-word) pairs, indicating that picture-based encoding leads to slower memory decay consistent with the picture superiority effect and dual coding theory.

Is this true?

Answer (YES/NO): NO